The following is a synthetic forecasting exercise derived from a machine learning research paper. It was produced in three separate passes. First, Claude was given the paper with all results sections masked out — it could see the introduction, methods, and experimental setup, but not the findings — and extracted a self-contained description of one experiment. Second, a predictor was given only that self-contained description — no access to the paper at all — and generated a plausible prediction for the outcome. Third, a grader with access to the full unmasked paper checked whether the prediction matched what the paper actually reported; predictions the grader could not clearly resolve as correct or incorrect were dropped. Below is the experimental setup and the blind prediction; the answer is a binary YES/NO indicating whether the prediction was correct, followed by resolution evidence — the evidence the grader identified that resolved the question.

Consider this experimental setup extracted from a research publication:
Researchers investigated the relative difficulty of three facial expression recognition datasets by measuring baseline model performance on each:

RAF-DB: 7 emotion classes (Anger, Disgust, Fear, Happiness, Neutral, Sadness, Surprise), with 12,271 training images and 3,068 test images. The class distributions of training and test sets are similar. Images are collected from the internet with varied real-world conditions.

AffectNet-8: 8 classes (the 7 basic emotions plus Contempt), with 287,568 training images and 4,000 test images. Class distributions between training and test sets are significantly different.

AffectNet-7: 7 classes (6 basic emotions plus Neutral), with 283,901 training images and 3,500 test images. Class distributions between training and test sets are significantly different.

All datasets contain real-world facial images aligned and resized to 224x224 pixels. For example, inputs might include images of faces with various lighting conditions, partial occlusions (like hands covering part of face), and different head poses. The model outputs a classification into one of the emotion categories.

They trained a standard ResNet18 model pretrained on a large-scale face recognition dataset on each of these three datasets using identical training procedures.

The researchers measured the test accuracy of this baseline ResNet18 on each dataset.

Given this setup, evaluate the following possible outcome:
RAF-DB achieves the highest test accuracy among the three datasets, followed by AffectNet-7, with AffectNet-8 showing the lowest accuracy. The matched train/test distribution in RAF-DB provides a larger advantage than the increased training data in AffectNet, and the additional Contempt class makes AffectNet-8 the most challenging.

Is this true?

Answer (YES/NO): YES